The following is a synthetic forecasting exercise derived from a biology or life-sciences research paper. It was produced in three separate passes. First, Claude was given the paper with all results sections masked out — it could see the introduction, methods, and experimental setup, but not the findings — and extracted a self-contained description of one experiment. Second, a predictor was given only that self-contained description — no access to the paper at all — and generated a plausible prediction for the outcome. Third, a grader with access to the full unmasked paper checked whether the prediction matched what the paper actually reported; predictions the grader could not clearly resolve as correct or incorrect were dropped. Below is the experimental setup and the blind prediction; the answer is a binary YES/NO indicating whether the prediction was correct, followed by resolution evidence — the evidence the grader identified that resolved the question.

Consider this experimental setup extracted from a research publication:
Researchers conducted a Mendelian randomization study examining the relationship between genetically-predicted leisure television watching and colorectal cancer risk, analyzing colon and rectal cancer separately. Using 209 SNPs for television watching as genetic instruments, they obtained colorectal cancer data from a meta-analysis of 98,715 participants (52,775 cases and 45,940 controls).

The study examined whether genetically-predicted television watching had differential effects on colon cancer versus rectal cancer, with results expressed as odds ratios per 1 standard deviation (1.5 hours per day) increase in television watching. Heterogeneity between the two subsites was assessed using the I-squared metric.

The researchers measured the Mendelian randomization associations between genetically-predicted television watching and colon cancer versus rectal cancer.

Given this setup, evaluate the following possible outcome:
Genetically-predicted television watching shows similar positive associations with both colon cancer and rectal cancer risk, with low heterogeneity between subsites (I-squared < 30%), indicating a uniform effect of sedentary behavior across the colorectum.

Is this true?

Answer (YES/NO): NO